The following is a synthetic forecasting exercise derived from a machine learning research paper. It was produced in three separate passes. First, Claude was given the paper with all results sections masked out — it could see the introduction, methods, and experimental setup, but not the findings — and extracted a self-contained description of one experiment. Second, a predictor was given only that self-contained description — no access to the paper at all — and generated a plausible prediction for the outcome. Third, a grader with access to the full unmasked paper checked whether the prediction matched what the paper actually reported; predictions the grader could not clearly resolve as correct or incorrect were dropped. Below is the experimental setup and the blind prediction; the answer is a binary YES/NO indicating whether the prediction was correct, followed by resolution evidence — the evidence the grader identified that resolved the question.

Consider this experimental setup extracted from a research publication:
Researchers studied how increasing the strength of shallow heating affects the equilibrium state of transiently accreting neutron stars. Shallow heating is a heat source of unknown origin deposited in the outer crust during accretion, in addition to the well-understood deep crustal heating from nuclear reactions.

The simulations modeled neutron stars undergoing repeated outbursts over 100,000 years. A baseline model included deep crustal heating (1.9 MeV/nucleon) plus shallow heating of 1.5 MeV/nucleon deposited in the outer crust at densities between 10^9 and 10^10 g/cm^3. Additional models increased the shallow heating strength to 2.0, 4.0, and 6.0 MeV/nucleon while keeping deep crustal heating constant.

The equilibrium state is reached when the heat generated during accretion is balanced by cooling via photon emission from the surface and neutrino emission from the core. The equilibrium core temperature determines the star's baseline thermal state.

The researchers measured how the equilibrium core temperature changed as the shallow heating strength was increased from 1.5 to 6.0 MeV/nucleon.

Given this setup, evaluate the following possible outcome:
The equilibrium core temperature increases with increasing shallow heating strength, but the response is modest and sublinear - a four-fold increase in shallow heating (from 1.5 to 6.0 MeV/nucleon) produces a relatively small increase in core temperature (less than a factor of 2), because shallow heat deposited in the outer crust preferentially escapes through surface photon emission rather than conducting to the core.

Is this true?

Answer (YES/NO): NO